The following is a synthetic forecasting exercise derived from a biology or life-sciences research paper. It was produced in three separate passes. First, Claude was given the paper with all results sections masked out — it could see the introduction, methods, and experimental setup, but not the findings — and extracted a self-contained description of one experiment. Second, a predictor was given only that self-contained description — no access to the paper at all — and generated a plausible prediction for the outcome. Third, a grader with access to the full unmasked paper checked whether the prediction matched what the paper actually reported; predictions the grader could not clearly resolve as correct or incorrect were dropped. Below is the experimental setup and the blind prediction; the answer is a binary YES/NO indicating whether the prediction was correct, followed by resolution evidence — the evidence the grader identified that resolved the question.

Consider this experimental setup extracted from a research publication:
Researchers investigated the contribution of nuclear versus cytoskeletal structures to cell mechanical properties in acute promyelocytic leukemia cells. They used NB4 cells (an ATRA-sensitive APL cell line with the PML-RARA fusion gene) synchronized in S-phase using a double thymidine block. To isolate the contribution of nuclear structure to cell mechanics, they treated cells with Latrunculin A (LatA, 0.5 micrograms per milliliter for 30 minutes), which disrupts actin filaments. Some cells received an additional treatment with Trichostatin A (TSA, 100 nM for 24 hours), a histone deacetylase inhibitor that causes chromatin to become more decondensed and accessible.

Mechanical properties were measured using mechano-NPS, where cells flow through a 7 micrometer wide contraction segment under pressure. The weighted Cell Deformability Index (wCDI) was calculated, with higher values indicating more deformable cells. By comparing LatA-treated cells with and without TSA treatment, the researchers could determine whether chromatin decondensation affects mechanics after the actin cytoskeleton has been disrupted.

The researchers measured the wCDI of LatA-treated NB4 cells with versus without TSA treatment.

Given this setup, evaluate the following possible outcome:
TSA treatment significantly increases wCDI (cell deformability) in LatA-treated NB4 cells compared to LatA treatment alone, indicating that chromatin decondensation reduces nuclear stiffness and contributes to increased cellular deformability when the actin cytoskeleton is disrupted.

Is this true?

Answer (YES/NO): YES